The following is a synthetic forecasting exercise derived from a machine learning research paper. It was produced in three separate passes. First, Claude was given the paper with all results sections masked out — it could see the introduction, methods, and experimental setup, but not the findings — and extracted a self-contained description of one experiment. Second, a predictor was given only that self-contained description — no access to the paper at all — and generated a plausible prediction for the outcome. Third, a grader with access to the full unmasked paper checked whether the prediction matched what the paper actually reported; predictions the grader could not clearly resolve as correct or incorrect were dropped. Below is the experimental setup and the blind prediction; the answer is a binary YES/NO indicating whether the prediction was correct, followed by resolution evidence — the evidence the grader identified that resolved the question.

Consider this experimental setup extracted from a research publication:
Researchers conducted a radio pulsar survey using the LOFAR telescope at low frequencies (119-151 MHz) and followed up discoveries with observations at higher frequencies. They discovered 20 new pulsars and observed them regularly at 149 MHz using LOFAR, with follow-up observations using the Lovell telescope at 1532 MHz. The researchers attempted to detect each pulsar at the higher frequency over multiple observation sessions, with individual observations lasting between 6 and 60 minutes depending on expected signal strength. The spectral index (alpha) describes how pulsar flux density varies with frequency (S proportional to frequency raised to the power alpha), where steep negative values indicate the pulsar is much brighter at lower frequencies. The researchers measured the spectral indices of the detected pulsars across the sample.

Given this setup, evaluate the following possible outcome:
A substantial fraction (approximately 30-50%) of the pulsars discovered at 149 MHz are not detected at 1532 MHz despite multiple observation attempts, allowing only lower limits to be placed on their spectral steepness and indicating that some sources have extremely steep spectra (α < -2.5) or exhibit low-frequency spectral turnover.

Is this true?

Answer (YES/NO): YES